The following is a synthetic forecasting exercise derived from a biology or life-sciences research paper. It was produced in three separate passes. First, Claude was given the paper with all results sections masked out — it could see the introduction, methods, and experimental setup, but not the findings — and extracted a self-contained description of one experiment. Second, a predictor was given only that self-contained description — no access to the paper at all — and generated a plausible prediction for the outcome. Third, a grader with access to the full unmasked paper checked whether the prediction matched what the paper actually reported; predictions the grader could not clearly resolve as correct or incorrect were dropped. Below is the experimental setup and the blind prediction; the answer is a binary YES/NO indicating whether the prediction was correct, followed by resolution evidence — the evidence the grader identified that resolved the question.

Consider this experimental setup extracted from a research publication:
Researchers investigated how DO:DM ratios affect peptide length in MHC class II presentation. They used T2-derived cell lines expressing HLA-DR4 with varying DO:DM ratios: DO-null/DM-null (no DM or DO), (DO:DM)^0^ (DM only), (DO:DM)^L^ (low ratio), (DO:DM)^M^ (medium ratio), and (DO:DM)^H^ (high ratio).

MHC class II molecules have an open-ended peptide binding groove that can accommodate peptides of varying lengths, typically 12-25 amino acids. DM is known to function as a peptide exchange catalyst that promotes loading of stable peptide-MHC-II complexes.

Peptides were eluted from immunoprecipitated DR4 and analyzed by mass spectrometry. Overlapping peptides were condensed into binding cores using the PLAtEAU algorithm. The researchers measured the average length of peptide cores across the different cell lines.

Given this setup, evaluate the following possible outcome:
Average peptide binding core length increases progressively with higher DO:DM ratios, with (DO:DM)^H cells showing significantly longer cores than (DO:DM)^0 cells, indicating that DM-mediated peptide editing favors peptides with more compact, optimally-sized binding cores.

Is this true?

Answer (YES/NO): NO